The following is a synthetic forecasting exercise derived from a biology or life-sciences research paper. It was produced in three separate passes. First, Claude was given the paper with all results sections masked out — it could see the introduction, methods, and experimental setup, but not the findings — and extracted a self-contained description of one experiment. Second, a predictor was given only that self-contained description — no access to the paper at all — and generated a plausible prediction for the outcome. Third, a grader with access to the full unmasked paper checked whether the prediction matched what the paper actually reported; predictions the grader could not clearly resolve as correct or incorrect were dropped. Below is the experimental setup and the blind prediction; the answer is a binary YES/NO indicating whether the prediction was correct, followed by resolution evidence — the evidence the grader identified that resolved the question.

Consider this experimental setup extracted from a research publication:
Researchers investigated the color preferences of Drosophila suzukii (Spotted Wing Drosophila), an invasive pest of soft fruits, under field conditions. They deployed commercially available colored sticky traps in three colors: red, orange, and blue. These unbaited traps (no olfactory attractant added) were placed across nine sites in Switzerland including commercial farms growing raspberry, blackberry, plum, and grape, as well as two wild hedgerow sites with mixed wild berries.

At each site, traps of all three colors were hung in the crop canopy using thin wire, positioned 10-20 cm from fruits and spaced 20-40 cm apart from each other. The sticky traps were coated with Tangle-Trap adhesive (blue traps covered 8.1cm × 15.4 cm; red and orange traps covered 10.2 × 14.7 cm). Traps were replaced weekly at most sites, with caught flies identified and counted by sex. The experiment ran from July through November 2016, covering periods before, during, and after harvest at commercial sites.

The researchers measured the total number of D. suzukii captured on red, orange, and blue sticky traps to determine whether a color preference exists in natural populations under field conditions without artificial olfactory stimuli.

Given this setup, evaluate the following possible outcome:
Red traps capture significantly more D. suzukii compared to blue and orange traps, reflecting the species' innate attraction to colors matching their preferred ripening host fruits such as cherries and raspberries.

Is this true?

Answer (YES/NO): NO